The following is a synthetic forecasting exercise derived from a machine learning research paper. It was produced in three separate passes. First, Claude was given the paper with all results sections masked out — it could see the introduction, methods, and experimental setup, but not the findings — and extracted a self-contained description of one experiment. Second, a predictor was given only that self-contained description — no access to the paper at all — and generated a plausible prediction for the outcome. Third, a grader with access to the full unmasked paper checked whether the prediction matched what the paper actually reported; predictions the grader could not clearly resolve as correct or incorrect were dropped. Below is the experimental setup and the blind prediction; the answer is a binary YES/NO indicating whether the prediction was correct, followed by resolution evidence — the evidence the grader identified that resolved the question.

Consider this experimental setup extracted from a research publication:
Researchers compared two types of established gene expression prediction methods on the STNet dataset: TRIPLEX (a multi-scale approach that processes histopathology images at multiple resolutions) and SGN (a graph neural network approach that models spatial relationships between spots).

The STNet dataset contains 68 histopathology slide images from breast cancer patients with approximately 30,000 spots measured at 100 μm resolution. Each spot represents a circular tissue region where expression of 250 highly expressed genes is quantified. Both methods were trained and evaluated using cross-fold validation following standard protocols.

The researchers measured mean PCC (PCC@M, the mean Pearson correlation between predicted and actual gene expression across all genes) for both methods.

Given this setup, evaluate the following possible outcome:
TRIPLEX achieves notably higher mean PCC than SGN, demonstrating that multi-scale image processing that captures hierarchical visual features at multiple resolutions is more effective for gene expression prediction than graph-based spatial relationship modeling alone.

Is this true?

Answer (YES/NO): YES